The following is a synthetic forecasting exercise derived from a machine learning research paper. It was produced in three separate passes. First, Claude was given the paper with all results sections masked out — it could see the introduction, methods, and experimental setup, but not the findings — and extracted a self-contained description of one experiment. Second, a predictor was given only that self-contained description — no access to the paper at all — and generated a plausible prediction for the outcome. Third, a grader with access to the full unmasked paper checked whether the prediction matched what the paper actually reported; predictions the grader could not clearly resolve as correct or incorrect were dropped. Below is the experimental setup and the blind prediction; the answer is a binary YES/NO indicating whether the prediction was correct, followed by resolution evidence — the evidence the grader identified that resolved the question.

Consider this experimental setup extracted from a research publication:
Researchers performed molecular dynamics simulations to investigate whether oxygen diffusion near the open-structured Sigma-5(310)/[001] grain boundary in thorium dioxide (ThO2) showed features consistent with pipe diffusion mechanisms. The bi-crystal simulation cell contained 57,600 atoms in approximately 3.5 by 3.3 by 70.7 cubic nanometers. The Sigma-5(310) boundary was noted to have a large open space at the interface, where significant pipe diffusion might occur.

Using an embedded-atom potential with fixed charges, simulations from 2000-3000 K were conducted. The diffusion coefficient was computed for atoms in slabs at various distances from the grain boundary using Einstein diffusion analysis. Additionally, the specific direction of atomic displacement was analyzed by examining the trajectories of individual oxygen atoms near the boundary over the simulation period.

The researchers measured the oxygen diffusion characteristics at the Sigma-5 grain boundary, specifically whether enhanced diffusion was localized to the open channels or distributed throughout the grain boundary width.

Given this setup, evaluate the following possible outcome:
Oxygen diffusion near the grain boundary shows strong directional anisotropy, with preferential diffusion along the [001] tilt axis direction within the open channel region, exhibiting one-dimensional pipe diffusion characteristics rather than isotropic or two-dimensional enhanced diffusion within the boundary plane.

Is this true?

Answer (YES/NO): NO